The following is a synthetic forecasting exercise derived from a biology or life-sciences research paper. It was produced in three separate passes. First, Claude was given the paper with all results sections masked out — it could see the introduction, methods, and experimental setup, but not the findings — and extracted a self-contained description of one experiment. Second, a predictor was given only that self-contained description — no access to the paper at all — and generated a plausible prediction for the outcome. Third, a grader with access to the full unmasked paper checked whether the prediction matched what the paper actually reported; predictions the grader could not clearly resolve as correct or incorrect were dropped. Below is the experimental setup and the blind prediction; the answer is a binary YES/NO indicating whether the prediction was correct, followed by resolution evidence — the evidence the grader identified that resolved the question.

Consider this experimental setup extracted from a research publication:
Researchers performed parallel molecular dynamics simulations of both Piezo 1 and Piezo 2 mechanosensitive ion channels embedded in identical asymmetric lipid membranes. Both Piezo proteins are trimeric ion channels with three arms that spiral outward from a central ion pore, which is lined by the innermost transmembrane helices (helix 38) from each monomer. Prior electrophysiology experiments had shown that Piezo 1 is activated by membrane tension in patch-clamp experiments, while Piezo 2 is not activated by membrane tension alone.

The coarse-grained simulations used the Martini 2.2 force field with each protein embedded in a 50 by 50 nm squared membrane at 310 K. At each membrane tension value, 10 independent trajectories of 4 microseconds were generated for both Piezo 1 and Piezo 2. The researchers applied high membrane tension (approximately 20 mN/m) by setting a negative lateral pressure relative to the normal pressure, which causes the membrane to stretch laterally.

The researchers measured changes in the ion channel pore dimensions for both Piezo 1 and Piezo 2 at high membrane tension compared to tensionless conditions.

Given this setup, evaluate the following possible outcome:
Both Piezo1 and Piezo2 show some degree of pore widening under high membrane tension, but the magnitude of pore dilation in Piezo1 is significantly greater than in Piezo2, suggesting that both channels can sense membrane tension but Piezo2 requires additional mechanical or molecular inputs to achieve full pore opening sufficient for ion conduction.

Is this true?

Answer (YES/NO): NO